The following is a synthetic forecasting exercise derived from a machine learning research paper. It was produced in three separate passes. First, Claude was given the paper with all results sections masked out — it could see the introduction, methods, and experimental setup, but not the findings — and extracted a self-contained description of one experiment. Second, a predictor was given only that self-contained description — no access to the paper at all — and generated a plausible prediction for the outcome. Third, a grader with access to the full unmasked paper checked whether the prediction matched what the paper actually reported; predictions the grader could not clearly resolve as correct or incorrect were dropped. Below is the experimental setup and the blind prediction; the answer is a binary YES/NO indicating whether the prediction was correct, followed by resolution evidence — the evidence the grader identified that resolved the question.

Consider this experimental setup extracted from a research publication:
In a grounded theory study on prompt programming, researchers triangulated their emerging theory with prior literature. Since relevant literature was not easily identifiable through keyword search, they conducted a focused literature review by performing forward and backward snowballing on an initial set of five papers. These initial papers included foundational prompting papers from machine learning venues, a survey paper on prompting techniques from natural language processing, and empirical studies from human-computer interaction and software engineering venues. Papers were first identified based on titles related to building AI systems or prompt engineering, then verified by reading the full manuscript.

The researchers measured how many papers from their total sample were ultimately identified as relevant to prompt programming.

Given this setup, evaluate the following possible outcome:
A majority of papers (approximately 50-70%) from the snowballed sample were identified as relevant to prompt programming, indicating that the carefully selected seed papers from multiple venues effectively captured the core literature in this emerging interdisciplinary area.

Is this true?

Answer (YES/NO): NO